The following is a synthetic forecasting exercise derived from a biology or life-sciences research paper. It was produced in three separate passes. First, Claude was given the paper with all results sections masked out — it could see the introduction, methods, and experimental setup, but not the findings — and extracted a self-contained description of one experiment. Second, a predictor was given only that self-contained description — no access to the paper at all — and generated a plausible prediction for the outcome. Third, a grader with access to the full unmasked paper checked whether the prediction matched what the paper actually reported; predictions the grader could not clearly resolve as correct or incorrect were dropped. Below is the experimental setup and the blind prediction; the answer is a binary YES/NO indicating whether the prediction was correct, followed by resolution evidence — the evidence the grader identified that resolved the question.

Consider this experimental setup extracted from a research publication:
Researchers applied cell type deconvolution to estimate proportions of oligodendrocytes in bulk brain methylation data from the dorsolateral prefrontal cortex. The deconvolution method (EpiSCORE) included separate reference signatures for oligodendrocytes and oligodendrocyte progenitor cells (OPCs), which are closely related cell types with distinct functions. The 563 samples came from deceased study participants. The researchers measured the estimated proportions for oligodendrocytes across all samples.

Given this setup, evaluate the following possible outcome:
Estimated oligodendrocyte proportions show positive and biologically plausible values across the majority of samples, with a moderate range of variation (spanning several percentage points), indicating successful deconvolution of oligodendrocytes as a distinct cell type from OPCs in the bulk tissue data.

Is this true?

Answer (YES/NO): NO